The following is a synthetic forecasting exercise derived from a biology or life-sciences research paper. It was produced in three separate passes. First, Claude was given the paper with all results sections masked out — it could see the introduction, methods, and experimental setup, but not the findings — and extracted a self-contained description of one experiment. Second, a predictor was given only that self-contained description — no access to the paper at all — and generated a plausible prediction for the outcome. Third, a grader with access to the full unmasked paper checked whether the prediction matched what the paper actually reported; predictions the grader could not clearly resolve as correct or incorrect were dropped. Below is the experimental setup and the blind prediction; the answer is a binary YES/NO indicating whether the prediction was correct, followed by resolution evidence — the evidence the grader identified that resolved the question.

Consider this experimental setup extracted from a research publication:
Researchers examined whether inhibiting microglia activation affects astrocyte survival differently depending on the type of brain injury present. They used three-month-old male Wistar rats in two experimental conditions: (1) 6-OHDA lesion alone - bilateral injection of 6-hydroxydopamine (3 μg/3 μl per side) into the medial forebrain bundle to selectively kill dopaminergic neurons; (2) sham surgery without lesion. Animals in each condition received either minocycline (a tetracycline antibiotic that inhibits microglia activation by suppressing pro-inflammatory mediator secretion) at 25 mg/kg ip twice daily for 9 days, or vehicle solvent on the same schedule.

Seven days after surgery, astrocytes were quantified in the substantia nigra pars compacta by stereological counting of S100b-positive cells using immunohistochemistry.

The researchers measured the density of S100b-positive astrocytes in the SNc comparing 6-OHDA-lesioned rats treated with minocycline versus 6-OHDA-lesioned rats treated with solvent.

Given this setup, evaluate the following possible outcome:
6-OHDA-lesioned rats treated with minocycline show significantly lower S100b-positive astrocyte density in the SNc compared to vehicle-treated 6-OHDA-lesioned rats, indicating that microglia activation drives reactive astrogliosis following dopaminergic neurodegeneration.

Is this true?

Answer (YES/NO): NO